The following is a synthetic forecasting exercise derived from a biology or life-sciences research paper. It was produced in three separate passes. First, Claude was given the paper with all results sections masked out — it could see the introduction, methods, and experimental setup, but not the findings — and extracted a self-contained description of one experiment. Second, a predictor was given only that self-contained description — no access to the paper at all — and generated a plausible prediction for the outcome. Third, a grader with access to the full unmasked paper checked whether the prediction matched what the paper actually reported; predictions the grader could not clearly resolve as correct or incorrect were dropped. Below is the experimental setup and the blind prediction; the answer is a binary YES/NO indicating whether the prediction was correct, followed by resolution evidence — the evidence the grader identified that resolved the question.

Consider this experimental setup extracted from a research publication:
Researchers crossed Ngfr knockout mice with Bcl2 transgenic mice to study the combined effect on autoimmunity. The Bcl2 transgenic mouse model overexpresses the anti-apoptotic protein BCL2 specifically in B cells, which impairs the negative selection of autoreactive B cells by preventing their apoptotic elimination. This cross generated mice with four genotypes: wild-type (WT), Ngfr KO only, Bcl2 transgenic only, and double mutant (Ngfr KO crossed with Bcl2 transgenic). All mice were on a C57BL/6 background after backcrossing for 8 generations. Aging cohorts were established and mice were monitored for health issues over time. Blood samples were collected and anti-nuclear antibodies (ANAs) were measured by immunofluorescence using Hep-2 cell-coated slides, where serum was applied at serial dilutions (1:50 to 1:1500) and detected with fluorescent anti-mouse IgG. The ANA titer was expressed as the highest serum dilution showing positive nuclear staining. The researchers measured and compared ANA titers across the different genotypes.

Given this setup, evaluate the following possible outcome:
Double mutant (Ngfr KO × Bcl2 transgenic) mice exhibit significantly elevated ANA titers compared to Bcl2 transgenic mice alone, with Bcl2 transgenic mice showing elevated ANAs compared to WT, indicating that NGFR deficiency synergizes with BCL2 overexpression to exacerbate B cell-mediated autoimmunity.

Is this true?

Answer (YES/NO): NO